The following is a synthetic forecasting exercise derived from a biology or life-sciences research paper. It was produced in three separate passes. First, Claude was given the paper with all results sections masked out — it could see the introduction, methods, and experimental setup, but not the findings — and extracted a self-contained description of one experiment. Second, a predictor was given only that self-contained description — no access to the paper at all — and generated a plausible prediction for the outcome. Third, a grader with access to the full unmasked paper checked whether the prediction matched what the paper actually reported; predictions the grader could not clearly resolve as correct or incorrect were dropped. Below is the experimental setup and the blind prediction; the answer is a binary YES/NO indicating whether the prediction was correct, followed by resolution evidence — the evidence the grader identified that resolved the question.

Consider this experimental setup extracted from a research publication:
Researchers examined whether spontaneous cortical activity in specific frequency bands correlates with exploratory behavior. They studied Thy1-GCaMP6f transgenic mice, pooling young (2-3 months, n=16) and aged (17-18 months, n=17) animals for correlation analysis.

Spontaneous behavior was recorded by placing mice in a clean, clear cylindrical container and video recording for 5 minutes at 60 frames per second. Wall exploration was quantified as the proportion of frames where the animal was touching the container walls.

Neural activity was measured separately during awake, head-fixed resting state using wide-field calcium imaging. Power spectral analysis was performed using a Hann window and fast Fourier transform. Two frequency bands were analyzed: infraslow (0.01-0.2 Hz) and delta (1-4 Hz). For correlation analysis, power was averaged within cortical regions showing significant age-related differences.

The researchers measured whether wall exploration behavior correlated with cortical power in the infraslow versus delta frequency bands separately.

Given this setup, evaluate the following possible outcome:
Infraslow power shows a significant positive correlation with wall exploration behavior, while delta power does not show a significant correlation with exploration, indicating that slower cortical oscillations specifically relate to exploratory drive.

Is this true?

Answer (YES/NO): NO